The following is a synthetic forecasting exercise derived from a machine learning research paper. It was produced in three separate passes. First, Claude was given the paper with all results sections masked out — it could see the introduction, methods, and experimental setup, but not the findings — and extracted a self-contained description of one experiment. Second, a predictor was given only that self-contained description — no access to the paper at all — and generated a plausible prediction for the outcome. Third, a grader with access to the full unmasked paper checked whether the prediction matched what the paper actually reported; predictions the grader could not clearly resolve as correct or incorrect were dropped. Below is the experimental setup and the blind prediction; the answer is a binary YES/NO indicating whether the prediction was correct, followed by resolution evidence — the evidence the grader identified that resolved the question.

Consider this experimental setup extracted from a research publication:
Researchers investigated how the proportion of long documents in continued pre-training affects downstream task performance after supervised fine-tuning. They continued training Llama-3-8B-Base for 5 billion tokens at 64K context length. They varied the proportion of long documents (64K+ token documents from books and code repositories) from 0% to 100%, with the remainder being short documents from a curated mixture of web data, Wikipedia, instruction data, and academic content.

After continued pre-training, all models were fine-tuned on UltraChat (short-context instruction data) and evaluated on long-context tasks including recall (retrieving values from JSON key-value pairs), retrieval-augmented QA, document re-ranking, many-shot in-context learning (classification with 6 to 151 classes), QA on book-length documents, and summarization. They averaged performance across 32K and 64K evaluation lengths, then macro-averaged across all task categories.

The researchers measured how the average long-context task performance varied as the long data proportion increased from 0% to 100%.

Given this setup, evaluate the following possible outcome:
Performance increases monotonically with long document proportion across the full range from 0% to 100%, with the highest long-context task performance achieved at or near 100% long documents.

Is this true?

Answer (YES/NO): NO